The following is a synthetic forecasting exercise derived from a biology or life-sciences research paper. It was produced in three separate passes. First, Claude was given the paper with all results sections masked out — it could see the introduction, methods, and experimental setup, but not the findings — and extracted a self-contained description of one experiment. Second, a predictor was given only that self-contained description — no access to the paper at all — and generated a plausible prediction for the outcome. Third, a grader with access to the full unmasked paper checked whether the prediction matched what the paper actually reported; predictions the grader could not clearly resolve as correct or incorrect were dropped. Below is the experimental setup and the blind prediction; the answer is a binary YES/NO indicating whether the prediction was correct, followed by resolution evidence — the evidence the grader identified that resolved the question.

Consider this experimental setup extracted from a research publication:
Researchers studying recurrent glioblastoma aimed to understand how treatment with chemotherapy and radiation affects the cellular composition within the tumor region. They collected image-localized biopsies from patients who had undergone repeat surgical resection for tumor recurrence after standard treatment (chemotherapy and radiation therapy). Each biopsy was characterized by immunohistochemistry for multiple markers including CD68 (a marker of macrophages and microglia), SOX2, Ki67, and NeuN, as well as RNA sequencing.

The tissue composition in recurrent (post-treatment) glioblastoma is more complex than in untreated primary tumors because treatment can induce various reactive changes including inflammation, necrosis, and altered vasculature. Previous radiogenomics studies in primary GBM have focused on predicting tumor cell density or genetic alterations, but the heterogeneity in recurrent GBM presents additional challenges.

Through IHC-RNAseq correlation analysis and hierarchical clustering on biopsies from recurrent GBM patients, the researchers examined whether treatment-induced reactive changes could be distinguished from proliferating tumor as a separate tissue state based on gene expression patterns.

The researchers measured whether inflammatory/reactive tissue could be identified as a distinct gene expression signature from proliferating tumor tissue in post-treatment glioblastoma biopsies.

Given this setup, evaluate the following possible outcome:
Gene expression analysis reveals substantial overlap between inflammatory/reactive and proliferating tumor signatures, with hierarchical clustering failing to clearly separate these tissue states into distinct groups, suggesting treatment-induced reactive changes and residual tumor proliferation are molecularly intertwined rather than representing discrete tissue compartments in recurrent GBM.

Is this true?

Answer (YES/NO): NO